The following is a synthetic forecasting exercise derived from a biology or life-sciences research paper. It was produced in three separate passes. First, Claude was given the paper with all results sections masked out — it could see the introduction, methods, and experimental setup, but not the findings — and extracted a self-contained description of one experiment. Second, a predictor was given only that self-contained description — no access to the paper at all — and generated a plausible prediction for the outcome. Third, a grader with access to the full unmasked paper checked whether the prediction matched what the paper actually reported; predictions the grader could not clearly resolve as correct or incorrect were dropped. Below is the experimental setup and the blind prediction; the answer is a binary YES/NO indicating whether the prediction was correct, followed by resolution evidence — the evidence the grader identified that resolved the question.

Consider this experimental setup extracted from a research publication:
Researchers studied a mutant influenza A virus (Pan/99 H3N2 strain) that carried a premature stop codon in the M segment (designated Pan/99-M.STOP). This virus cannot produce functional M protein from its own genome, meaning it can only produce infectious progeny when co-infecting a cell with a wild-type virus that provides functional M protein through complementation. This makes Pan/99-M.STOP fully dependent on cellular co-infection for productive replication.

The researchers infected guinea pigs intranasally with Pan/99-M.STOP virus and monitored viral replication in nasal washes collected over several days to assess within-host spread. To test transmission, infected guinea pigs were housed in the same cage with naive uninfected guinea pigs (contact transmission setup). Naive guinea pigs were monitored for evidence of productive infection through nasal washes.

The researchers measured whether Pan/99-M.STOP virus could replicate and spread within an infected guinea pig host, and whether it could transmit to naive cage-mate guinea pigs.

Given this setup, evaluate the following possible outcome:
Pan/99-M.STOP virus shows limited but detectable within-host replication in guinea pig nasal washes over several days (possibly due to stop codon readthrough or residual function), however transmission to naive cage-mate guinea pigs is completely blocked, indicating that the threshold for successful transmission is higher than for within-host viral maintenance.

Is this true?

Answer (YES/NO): NO